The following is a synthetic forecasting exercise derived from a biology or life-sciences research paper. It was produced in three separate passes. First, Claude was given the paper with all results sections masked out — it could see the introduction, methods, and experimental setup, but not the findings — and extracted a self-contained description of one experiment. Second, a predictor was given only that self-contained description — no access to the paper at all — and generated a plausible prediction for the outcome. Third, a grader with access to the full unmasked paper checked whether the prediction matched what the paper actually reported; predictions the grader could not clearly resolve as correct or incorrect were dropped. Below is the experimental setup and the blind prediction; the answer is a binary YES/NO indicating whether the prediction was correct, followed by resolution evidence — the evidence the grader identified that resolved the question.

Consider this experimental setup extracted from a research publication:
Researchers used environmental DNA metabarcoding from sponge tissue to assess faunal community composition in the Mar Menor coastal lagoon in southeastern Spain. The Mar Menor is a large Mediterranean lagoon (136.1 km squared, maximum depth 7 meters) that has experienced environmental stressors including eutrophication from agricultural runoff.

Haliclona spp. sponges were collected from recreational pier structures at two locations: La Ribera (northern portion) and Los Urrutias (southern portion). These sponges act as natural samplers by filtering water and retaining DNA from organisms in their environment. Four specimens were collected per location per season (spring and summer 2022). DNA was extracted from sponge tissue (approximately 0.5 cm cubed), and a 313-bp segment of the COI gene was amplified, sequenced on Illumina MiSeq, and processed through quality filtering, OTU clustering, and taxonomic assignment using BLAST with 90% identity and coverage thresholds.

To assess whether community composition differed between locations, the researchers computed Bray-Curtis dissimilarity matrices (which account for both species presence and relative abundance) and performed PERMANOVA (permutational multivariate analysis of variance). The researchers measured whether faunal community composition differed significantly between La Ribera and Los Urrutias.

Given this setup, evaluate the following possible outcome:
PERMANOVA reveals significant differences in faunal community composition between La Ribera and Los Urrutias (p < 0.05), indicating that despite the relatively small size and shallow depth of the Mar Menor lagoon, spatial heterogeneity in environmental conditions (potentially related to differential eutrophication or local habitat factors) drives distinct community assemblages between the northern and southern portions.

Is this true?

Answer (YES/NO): YES